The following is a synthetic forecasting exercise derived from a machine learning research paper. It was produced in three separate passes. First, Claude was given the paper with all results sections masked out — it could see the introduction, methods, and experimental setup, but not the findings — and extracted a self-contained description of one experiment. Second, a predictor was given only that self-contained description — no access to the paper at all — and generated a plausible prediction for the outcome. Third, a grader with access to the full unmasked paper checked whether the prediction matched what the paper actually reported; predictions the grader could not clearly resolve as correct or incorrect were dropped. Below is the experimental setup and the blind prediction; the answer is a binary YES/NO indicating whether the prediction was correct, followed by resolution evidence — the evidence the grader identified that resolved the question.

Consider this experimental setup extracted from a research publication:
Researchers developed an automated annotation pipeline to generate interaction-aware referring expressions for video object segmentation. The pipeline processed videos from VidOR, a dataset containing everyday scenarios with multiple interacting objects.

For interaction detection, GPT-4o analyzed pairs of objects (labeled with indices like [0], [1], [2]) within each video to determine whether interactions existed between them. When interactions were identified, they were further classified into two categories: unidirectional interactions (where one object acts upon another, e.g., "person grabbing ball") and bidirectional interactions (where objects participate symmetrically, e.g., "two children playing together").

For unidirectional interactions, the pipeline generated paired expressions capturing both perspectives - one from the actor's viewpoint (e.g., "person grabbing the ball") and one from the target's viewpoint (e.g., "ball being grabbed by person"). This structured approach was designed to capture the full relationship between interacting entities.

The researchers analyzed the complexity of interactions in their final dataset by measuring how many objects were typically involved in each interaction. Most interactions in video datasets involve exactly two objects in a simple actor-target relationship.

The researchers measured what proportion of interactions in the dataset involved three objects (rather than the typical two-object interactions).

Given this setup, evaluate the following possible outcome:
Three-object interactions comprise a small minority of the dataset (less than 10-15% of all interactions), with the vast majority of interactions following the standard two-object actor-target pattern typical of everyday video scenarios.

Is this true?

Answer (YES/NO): NO